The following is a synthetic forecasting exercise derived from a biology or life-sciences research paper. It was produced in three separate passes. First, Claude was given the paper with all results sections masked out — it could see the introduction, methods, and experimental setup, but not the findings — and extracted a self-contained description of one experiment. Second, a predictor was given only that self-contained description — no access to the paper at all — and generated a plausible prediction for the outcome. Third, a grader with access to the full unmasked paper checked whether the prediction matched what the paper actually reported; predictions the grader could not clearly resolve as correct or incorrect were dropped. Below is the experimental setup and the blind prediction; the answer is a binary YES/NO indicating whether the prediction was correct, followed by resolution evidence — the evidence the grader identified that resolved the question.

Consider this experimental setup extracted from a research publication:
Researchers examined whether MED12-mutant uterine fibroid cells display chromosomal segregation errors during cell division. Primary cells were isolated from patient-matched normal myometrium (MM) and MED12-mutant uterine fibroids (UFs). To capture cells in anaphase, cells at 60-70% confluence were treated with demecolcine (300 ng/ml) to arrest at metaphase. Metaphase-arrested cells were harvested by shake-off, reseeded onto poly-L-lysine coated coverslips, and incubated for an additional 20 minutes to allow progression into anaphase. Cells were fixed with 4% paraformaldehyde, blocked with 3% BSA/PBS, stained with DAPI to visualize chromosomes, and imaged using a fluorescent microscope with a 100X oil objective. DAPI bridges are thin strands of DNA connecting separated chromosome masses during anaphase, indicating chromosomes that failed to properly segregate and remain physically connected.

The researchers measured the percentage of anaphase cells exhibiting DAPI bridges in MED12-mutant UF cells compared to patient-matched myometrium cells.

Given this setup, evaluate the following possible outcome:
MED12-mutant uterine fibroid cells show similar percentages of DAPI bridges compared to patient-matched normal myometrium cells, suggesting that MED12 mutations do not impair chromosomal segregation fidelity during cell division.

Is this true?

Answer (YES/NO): NO